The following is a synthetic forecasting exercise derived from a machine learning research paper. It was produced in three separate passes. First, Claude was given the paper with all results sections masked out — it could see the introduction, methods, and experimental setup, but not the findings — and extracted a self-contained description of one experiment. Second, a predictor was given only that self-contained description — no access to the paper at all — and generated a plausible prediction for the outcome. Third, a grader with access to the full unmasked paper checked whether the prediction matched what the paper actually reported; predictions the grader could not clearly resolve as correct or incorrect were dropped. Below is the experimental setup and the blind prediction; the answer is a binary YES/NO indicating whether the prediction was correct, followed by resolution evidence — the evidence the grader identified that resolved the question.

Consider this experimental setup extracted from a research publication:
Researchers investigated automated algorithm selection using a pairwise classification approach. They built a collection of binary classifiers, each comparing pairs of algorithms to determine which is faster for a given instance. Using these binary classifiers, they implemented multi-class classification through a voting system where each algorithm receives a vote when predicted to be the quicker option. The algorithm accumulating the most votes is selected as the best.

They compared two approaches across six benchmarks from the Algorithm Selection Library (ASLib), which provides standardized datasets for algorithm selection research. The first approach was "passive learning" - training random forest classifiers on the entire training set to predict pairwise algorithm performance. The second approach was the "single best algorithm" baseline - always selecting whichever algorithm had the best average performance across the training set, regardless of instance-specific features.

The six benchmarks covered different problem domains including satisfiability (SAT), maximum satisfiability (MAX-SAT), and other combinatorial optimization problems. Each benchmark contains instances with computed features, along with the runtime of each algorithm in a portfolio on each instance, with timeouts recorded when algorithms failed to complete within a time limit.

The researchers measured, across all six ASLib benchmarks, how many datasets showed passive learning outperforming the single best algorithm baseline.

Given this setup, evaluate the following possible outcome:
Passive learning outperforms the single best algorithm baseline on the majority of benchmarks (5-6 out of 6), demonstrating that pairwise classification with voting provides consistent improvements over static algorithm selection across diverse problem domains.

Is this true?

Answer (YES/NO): YES